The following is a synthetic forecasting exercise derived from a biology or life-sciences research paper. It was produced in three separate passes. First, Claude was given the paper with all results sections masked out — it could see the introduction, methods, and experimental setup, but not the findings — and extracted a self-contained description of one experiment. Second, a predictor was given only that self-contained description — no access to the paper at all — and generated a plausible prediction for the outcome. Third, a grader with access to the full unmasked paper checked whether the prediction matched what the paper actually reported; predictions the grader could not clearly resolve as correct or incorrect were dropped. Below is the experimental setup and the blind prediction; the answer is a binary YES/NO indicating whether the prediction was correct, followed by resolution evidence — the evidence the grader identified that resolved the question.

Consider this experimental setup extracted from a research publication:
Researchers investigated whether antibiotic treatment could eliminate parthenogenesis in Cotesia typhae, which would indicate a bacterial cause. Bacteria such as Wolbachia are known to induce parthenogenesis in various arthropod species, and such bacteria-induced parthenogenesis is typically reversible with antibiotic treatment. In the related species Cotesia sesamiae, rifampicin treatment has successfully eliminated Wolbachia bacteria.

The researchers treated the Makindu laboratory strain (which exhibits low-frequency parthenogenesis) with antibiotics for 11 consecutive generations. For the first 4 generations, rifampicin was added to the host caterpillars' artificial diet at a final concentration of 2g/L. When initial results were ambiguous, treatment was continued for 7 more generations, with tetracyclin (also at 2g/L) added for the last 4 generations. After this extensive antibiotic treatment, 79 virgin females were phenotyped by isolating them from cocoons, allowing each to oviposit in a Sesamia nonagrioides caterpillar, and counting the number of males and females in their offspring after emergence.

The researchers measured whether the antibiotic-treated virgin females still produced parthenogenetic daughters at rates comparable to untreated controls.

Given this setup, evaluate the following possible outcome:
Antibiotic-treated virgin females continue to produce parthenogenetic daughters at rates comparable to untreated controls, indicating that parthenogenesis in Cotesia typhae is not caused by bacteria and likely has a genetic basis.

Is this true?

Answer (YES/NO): NO